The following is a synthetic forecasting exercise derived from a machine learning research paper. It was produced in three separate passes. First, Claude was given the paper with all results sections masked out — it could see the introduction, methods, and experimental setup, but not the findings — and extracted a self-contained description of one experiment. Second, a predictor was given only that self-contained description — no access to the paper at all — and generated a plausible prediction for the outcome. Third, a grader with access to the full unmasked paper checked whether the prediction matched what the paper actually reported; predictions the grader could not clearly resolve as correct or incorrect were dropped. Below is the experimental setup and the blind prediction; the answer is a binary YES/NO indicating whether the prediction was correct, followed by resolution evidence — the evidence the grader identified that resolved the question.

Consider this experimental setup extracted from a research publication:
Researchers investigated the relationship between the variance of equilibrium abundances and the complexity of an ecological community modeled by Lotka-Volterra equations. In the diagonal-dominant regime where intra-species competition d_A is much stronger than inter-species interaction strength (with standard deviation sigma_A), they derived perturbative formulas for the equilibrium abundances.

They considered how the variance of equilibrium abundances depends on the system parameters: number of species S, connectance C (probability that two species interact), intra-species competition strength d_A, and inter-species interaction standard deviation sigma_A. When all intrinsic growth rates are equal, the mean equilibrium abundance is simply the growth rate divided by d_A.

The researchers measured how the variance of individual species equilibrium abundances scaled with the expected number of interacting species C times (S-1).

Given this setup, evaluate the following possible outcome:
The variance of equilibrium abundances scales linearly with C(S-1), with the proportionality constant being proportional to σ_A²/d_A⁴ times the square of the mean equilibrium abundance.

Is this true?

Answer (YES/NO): NO